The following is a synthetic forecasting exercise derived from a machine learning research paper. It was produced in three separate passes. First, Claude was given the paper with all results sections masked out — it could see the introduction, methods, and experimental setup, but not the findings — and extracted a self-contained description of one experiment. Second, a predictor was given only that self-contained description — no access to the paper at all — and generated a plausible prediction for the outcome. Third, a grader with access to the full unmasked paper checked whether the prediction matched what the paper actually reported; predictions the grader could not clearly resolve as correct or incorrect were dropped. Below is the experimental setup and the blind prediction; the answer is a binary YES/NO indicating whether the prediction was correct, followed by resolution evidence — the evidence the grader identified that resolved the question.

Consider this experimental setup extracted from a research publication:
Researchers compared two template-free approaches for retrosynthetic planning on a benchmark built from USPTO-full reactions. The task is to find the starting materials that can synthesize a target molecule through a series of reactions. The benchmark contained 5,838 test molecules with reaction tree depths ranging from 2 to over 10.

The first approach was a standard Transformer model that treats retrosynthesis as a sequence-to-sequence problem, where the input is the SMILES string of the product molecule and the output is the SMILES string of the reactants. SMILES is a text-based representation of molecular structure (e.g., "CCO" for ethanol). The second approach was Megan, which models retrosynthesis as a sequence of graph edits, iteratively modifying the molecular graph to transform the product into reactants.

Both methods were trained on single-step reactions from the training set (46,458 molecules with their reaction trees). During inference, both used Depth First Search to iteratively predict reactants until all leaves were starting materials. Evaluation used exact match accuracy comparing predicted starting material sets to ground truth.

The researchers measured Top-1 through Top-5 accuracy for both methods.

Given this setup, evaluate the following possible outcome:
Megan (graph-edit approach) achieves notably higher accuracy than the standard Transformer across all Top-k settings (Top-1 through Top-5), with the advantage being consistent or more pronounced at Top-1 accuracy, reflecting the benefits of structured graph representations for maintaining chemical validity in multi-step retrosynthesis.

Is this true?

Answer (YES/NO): NO